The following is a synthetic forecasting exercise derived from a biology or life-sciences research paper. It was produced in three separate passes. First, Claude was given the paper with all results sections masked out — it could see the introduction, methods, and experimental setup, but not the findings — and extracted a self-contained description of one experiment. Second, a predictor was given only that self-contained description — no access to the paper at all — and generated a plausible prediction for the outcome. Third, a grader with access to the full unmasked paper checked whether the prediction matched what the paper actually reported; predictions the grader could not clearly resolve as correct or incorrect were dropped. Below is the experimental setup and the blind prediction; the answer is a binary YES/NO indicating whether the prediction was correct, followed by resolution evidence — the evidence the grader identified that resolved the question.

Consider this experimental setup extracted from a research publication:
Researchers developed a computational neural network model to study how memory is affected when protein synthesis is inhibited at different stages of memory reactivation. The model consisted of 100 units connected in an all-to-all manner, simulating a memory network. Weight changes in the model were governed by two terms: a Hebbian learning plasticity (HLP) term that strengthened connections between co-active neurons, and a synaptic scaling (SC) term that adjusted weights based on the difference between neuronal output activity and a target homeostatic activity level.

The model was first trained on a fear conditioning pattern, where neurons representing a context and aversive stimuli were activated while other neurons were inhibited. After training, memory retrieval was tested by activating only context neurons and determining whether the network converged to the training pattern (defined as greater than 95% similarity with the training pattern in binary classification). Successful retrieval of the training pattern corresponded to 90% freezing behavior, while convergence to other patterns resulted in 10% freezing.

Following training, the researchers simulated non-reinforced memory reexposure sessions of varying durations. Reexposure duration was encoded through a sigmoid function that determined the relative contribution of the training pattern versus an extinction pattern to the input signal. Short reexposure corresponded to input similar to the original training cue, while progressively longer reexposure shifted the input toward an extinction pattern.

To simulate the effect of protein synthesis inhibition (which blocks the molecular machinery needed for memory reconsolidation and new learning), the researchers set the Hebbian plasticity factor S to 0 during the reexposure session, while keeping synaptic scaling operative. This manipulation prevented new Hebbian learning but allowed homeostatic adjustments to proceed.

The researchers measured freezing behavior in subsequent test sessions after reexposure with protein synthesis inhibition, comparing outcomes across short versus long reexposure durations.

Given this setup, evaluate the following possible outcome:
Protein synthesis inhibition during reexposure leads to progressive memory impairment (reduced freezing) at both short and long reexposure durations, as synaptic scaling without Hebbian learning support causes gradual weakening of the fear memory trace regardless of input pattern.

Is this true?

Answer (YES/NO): NO